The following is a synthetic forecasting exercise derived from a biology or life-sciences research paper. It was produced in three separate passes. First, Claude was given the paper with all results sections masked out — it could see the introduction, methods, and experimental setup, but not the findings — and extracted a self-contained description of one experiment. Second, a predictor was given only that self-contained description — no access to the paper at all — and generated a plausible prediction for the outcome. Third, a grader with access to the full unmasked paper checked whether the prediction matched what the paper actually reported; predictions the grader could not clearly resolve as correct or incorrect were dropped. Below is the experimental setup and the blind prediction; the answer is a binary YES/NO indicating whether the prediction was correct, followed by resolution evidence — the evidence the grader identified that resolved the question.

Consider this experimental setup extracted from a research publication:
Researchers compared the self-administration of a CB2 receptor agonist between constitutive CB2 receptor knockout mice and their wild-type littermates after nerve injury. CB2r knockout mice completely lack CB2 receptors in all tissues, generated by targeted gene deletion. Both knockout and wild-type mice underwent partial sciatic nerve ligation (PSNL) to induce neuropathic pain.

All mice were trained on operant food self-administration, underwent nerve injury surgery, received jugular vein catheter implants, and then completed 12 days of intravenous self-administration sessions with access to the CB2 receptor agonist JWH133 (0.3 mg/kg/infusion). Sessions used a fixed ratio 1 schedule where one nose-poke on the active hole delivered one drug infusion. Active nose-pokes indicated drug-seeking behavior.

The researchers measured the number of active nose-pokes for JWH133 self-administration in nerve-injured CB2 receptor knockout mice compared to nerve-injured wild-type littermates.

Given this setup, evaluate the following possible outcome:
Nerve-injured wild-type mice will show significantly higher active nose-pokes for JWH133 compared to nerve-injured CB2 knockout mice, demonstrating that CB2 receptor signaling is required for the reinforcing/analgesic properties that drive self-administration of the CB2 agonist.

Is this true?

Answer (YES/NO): YES